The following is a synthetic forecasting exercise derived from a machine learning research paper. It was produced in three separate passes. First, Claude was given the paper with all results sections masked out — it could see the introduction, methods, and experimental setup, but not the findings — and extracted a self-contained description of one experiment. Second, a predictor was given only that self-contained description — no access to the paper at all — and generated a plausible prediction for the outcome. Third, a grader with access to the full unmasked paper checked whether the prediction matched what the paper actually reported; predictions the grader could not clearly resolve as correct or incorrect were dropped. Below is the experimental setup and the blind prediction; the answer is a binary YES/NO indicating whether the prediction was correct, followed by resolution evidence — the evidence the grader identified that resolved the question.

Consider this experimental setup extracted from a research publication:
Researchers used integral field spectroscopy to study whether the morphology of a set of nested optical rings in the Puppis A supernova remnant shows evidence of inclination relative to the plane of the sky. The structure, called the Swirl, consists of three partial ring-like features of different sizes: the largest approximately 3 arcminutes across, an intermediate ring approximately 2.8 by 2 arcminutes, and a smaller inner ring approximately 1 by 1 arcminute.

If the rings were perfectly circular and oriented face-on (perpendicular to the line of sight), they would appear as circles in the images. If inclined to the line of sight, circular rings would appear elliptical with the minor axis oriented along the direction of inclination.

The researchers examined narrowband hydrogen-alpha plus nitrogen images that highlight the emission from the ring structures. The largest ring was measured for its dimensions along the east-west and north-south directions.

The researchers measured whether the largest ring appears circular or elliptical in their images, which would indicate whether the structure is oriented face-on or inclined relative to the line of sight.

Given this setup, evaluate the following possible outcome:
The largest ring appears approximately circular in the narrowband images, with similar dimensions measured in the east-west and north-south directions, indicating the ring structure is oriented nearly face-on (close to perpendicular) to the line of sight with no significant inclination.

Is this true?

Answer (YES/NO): NO